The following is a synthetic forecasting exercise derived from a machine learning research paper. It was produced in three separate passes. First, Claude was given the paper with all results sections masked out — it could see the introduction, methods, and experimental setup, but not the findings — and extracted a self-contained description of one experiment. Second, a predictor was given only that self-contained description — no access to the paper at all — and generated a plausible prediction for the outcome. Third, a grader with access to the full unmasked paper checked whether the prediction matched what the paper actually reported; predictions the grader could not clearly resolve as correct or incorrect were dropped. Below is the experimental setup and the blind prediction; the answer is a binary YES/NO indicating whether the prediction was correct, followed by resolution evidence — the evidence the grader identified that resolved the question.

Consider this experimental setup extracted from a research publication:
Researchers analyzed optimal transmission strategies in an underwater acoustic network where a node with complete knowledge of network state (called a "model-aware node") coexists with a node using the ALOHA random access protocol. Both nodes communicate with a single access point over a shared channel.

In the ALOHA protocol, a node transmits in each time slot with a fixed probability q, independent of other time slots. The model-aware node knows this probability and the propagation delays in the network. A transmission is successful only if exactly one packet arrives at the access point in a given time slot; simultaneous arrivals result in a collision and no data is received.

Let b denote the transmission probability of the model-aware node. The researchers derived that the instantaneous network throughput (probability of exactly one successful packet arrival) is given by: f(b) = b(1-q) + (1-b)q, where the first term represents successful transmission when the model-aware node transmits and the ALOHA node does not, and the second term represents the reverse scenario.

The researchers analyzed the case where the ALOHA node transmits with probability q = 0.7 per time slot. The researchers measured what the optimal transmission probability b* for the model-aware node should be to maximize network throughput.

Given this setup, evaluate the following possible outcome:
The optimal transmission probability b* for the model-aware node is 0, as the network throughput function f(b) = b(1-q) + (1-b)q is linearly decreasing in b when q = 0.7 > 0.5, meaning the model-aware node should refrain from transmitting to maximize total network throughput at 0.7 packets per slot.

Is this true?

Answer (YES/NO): YES